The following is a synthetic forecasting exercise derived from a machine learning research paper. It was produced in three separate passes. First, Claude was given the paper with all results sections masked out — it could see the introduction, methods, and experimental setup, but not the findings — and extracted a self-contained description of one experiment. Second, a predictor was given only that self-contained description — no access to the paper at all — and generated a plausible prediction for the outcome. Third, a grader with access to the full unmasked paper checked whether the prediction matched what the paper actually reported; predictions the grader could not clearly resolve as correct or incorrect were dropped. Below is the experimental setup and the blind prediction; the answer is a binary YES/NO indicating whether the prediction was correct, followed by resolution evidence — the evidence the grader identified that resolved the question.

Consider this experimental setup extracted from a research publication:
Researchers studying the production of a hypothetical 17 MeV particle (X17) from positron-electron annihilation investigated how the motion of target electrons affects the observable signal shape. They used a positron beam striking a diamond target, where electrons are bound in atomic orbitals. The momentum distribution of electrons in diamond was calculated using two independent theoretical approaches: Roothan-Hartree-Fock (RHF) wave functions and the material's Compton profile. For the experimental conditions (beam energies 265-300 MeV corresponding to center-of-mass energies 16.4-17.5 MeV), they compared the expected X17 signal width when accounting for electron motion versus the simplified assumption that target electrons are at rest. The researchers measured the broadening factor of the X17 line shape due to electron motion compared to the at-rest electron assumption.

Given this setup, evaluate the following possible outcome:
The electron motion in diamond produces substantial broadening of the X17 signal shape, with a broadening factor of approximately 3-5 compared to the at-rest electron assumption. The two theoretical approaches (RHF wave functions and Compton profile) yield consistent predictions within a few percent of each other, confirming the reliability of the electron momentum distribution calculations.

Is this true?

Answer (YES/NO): NO